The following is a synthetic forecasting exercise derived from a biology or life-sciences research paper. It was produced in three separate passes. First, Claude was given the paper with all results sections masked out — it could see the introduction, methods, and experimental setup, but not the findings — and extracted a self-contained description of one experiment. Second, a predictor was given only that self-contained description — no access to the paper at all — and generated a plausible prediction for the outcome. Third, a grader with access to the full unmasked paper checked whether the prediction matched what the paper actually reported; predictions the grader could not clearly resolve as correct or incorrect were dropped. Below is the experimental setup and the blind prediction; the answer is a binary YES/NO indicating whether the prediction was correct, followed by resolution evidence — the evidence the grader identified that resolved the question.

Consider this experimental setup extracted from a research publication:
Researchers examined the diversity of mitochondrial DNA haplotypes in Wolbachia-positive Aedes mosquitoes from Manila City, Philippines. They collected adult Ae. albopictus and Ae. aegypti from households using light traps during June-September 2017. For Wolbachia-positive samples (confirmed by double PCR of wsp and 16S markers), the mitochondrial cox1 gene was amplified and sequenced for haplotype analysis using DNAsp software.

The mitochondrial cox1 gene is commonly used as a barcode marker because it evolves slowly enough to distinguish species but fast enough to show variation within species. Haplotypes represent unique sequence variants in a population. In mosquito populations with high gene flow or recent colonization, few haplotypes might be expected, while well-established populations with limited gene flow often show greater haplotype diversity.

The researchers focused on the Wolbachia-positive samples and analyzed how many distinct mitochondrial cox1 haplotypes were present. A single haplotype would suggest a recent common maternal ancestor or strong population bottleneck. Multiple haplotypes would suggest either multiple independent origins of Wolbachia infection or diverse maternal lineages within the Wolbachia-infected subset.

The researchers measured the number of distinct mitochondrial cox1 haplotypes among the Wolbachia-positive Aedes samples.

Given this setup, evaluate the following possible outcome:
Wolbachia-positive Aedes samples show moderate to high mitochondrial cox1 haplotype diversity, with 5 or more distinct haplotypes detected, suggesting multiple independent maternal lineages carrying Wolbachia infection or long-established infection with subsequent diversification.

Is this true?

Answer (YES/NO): YES